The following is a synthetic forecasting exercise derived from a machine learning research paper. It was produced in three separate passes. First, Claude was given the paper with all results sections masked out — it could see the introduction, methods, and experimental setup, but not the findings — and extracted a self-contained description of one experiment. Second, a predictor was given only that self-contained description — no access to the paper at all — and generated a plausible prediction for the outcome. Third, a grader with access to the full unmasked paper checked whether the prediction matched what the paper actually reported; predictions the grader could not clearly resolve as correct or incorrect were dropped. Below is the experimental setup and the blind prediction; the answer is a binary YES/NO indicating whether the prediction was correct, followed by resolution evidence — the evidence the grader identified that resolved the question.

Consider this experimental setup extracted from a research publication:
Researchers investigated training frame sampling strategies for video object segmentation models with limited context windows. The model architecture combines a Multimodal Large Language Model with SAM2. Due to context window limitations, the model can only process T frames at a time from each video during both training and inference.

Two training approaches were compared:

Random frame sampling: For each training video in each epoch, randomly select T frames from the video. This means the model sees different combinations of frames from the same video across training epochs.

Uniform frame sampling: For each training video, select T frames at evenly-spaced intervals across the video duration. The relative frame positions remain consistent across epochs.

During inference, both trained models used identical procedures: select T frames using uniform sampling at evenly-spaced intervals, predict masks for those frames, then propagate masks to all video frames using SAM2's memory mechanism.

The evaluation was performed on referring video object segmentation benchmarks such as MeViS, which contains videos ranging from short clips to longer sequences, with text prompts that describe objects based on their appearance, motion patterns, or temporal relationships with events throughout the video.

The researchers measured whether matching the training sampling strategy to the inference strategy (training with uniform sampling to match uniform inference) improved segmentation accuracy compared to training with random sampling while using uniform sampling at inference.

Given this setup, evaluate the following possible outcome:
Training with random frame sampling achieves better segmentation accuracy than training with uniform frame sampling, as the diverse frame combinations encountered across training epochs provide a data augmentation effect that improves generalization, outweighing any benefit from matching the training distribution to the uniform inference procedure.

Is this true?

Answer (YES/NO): NO